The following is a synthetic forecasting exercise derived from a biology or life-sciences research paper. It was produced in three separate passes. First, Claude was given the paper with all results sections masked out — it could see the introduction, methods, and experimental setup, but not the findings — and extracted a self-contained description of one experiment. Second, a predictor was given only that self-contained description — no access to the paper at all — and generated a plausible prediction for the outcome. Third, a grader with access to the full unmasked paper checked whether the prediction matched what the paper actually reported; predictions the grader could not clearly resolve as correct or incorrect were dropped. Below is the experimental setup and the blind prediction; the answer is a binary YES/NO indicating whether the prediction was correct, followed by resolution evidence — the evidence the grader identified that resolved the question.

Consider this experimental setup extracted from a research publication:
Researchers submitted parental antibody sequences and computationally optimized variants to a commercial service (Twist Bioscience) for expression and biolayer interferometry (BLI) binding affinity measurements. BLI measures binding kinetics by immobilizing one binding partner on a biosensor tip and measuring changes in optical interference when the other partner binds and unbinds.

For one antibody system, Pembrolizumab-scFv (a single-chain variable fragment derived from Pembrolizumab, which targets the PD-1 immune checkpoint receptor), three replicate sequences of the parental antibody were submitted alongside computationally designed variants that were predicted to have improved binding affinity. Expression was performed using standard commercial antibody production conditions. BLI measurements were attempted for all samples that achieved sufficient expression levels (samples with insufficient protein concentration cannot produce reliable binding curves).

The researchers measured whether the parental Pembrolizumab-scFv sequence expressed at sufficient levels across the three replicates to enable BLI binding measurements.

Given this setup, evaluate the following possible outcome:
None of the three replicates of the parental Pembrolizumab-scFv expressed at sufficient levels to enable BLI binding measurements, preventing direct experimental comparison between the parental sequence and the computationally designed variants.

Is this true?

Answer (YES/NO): YES